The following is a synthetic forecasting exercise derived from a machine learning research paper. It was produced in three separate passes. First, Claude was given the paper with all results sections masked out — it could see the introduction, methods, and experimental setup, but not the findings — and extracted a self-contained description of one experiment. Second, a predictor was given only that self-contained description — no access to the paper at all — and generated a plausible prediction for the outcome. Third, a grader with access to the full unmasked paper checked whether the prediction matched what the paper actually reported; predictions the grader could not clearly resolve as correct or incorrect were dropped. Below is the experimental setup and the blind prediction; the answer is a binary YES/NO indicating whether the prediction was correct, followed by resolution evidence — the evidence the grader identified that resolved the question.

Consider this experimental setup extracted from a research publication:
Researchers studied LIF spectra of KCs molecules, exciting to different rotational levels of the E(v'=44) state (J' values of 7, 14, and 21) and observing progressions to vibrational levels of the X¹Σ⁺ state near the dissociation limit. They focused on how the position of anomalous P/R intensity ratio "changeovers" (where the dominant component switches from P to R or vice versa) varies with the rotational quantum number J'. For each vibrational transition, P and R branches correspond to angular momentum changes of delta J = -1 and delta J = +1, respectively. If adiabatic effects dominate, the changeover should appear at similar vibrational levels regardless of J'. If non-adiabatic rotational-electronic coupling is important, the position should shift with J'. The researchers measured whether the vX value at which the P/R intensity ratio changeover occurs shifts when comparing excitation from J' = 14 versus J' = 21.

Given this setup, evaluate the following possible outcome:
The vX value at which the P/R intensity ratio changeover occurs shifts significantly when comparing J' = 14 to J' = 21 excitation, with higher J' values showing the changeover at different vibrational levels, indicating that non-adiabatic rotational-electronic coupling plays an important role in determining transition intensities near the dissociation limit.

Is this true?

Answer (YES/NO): NO